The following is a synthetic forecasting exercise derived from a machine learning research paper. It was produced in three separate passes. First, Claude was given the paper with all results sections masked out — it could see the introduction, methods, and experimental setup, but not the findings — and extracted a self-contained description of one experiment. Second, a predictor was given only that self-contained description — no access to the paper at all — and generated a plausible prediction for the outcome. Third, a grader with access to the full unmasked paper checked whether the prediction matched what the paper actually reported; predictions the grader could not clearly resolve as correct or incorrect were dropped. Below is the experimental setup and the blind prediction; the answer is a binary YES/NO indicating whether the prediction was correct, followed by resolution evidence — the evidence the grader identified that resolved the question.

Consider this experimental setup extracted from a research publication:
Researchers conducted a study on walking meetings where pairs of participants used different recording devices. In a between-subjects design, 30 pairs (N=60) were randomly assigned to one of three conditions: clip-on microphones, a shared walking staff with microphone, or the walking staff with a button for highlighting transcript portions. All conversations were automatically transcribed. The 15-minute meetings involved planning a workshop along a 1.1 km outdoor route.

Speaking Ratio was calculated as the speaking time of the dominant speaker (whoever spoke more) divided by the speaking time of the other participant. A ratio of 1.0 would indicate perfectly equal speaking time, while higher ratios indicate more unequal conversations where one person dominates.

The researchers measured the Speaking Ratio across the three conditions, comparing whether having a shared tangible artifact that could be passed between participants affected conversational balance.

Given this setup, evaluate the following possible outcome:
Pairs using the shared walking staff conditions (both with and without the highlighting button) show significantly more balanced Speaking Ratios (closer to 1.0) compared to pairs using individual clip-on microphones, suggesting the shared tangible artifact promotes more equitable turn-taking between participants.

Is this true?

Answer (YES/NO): NO